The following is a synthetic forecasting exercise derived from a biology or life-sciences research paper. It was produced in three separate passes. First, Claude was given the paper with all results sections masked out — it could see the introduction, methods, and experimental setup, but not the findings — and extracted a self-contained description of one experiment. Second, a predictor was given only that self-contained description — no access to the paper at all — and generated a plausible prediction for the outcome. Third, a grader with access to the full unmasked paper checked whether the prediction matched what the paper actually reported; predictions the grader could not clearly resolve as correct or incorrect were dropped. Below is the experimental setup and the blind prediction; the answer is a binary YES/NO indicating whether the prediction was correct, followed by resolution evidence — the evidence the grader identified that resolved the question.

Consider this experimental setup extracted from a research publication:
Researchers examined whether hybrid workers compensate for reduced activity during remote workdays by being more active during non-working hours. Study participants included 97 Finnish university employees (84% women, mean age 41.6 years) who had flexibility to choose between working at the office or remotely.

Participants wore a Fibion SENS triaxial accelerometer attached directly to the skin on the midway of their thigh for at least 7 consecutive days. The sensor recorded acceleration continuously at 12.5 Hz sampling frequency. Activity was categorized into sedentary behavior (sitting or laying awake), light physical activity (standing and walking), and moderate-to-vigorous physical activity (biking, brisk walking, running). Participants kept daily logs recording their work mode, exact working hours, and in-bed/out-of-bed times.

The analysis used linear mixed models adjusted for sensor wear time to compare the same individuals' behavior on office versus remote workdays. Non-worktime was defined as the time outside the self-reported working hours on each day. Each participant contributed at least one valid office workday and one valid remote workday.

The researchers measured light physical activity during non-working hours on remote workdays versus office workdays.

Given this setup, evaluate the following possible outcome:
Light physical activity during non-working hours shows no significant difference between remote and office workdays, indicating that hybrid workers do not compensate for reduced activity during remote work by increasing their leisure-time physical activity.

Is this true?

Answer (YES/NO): YES